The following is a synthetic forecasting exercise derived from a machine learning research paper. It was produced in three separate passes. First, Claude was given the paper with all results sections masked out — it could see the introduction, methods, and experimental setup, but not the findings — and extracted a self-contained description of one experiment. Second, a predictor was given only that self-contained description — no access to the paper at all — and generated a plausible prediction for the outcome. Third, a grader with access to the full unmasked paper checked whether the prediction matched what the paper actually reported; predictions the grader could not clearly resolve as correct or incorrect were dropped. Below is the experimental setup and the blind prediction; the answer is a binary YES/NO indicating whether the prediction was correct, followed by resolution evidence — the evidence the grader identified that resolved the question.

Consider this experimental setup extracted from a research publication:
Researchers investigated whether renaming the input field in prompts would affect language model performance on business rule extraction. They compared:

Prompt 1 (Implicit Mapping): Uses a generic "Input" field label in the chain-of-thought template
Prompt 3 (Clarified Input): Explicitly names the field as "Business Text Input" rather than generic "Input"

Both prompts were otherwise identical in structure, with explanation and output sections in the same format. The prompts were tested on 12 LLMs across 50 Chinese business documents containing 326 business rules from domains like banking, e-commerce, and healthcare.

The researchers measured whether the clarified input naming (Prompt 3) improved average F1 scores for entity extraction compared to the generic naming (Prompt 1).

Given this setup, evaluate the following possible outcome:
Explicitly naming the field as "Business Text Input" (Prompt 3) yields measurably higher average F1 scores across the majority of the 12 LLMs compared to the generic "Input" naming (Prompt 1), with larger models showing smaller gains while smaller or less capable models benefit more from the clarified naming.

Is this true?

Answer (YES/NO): NO